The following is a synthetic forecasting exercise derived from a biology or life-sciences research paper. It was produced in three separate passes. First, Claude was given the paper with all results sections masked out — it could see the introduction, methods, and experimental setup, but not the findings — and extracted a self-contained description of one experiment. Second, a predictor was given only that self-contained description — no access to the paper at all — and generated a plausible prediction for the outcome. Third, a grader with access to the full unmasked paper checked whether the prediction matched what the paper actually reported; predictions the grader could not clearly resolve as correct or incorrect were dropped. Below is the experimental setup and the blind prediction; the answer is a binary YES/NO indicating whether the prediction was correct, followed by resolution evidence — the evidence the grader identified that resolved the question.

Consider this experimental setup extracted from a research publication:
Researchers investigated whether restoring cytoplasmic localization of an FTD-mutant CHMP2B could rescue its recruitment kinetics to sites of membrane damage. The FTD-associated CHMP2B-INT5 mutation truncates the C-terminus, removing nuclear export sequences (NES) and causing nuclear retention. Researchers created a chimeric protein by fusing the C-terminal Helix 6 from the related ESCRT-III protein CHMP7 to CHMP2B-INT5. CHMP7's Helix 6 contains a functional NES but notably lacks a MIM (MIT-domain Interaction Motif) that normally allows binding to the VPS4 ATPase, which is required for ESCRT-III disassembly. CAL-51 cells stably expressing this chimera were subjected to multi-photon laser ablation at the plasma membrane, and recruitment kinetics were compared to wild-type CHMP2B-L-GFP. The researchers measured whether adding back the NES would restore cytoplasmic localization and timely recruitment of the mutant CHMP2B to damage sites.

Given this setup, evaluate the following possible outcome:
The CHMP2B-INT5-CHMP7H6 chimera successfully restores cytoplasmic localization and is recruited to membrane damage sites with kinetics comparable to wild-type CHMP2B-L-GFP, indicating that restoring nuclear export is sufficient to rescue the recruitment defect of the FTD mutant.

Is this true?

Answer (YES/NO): YES